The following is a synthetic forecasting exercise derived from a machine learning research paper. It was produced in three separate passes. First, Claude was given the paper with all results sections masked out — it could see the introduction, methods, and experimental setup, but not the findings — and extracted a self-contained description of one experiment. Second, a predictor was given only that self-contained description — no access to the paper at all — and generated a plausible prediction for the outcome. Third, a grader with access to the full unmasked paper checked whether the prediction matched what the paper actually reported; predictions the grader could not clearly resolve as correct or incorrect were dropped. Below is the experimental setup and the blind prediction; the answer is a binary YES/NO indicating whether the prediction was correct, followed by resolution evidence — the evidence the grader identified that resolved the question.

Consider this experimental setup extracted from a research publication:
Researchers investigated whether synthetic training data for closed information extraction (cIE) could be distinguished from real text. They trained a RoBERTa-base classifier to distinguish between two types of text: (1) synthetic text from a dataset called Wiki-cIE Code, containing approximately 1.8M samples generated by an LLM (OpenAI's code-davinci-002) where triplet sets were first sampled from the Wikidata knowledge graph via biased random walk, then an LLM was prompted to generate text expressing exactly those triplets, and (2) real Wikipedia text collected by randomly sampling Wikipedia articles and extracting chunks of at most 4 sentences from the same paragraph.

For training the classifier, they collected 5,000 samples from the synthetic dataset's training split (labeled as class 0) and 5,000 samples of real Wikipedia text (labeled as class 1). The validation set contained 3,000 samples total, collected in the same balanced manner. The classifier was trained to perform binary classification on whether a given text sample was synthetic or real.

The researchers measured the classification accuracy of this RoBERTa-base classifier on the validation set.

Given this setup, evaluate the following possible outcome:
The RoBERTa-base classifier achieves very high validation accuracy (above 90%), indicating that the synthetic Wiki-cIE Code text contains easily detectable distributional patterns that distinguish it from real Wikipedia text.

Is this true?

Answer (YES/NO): YES